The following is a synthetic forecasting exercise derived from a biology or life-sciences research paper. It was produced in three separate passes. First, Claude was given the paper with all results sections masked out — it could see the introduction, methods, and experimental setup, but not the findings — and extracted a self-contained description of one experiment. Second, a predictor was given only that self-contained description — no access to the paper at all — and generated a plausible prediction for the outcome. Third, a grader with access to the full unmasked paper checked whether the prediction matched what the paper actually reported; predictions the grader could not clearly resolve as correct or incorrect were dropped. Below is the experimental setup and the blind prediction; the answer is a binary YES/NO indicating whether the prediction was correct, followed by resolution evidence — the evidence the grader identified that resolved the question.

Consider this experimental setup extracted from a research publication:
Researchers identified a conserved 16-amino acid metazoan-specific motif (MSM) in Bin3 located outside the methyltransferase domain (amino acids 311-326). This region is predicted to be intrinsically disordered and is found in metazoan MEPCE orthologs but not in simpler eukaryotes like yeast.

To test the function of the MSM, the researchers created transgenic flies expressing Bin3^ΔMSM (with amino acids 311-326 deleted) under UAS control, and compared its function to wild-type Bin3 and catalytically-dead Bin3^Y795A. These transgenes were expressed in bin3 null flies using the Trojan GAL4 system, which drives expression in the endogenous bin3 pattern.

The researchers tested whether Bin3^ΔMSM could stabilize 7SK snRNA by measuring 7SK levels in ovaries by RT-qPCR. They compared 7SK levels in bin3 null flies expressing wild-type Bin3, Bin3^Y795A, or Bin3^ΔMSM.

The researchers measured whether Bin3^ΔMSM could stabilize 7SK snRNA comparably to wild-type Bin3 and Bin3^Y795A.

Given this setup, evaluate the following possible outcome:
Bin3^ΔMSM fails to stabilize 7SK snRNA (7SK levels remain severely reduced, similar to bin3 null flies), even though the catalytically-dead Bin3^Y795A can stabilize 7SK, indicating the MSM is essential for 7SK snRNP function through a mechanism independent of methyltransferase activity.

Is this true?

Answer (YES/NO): NO